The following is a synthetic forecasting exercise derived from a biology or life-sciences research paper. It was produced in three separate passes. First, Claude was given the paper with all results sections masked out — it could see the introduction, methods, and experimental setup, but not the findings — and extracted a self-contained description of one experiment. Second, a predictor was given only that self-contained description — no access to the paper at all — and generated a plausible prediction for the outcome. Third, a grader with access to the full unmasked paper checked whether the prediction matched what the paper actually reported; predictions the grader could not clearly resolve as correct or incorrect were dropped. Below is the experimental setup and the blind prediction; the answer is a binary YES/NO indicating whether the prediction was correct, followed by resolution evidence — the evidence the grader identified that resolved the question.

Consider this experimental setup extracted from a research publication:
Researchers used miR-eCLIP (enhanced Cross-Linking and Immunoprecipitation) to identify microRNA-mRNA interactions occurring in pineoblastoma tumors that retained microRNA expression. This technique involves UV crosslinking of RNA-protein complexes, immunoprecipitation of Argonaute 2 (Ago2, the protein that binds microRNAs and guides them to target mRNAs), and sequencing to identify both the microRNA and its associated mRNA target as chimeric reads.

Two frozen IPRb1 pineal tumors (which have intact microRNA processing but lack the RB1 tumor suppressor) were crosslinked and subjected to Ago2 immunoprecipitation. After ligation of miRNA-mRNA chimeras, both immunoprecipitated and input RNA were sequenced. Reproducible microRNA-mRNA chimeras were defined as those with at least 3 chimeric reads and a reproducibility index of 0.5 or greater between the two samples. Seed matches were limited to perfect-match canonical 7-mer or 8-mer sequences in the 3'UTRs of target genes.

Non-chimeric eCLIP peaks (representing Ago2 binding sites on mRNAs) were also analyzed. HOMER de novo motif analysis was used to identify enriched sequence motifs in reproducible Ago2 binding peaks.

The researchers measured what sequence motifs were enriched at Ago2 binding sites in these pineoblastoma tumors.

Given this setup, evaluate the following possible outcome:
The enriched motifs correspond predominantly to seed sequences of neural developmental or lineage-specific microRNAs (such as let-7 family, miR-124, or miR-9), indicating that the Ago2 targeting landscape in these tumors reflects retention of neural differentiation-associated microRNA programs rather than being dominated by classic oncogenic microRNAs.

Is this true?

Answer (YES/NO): YES